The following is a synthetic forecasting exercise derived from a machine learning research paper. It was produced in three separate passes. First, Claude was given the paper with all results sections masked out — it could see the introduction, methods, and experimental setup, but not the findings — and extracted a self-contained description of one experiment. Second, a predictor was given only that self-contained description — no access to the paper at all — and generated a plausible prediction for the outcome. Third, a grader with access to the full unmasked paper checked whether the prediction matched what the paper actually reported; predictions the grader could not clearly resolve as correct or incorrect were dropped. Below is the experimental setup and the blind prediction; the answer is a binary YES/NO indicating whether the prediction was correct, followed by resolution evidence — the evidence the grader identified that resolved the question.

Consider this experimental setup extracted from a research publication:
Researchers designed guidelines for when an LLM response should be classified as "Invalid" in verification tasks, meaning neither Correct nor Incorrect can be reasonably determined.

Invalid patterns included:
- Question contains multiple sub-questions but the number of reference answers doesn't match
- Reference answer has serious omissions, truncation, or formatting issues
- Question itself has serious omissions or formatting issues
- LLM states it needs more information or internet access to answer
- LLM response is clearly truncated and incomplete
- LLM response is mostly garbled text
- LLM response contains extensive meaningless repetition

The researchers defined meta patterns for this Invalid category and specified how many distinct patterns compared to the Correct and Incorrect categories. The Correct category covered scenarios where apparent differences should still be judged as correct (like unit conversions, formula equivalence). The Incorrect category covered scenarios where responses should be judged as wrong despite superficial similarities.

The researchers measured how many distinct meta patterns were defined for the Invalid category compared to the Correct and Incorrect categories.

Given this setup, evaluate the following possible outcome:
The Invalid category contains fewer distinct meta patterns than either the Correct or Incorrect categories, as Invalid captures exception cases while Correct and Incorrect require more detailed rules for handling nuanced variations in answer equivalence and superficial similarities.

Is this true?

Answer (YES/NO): YES